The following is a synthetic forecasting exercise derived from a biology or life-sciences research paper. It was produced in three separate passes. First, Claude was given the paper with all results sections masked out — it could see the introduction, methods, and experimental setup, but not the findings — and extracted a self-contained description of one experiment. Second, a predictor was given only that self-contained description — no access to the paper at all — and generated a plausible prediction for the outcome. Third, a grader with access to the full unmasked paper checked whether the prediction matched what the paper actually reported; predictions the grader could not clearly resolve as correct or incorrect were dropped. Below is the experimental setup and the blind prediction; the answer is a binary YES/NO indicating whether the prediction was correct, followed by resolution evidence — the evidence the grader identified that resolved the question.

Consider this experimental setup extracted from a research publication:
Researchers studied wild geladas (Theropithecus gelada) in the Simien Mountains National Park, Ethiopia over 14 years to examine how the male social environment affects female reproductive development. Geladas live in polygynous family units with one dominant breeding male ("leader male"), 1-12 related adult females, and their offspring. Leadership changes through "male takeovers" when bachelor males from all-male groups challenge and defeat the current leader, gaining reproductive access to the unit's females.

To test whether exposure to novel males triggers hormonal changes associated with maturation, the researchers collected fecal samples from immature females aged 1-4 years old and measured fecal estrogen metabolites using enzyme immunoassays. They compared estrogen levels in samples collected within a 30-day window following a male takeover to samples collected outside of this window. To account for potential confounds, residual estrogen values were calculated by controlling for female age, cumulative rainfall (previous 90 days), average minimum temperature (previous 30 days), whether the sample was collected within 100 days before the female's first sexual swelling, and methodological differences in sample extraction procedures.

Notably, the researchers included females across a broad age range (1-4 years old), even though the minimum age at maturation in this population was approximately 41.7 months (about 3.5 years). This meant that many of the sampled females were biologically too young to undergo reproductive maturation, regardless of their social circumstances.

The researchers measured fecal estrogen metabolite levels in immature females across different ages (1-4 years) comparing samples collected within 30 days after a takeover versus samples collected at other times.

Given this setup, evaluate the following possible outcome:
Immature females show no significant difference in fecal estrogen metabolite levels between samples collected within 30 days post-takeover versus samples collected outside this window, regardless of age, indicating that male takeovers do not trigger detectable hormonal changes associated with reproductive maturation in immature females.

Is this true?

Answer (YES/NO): NO